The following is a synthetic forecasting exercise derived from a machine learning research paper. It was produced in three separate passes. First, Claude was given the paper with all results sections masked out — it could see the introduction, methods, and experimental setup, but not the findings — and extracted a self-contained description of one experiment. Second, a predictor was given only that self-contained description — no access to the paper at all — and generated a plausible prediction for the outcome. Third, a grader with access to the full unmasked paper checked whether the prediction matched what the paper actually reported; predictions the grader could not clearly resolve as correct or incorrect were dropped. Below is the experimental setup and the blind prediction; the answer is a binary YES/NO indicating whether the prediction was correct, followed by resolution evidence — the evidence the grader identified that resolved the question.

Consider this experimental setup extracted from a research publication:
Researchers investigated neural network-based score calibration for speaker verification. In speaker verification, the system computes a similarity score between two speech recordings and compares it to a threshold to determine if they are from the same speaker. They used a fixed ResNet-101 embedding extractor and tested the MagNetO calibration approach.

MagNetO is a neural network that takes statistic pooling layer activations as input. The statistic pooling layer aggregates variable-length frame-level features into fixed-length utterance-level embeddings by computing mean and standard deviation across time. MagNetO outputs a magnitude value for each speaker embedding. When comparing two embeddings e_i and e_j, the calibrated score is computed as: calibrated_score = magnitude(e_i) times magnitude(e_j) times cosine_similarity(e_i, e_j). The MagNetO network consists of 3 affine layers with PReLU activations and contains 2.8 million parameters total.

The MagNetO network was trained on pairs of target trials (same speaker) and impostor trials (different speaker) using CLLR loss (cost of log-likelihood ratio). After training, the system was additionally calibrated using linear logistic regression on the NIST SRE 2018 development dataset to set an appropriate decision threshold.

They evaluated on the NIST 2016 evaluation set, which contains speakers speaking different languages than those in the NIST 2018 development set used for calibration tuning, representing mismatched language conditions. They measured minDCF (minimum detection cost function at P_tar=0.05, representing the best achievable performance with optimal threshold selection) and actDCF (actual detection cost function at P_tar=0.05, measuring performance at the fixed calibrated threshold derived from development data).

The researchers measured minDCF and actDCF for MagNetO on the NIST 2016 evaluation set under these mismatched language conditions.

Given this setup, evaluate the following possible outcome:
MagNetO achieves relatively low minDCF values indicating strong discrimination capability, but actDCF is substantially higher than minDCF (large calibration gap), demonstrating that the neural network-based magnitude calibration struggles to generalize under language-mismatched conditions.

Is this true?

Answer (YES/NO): YES